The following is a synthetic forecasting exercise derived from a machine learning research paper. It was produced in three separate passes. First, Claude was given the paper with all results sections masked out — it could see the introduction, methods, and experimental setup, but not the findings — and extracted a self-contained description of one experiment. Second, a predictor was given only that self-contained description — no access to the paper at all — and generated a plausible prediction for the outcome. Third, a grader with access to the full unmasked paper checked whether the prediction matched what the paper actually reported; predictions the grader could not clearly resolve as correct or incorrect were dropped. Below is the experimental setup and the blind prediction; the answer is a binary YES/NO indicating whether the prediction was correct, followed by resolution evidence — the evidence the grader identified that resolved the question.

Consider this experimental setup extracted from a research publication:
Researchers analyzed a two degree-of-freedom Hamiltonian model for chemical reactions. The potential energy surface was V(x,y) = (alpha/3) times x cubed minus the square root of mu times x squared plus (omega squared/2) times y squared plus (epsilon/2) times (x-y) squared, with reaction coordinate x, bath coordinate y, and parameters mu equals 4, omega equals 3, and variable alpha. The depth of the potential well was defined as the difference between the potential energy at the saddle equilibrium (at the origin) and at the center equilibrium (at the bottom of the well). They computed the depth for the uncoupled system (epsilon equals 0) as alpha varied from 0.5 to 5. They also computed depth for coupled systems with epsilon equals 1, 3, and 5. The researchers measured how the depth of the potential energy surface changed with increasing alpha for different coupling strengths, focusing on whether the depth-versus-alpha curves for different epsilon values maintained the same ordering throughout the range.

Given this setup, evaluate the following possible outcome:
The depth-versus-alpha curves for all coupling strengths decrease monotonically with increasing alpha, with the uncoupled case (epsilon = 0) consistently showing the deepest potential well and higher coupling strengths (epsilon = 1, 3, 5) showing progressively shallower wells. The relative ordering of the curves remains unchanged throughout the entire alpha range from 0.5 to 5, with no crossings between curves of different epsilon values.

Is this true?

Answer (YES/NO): YES